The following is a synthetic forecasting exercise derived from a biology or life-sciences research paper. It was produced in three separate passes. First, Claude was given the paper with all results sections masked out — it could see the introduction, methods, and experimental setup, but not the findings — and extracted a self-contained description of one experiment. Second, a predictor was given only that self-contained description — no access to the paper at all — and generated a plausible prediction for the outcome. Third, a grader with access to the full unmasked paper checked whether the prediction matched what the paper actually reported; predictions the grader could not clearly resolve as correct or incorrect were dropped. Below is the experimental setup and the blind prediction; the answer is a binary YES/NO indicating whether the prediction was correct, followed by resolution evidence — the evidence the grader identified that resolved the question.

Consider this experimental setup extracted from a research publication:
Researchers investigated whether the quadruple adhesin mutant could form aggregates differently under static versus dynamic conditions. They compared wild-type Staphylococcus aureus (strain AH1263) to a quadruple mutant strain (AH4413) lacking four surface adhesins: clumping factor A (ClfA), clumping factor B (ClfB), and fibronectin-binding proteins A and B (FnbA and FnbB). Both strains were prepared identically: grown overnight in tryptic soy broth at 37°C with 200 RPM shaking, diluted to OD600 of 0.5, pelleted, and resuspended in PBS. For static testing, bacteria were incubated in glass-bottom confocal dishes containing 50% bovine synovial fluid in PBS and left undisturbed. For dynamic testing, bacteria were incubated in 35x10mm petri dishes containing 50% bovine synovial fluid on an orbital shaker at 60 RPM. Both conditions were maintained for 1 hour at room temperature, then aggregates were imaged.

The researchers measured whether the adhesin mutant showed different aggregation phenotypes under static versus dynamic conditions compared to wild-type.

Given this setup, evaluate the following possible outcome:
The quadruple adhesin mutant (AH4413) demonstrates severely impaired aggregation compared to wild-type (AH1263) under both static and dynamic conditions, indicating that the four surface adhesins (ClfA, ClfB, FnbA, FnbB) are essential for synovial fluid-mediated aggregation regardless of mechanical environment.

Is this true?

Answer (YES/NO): NO